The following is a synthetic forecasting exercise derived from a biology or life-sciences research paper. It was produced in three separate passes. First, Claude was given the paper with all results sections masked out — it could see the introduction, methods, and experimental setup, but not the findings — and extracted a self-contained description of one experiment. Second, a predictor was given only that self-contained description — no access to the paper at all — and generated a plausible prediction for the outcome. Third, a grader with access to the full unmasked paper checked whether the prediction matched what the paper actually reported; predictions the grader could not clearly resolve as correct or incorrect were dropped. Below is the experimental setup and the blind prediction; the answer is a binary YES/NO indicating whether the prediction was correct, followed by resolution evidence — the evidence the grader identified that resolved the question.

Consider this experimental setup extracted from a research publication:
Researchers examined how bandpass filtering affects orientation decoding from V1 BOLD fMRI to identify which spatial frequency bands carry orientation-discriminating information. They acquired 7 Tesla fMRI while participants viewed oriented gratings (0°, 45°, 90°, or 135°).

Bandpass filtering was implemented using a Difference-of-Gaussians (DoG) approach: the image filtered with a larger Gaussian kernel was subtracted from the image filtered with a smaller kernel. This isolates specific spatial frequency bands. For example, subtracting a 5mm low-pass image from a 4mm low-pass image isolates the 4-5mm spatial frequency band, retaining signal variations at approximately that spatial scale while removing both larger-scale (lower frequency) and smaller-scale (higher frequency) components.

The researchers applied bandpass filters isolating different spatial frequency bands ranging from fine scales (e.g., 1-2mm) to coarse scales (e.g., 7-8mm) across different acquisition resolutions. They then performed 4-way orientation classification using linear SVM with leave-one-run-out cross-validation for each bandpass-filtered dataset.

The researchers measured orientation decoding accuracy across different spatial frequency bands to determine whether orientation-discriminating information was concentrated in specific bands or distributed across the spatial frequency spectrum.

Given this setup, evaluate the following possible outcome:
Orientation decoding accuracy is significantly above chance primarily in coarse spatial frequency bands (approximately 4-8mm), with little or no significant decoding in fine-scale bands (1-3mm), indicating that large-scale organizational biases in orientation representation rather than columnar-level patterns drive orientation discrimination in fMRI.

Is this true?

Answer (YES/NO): NO